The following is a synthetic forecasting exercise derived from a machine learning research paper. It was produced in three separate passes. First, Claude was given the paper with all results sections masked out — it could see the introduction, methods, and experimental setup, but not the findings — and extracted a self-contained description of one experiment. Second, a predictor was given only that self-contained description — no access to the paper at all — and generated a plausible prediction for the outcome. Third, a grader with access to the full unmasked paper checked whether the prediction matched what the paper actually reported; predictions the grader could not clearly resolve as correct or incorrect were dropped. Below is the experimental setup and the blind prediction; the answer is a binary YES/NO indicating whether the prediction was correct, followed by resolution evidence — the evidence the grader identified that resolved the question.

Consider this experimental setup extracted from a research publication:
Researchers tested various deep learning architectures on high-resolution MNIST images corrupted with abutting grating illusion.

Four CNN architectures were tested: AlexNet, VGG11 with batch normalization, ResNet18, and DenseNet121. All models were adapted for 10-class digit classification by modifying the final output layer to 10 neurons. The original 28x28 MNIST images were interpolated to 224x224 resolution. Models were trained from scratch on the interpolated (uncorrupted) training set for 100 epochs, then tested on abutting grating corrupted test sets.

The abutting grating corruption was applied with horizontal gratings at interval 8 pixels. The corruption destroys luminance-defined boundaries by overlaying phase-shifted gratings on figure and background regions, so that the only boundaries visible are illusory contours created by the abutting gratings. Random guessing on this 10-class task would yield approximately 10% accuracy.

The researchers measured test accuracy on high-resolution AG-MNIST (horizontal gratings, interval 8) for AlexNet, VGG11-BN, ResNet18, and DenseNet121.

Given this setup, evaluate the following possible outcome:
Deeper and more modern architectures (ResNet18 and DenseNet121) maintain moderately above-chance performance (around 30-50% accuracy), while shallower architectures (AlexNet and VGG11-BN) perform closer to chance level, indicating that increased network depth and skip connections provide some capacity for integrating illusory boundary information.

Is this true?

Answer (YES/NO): NO